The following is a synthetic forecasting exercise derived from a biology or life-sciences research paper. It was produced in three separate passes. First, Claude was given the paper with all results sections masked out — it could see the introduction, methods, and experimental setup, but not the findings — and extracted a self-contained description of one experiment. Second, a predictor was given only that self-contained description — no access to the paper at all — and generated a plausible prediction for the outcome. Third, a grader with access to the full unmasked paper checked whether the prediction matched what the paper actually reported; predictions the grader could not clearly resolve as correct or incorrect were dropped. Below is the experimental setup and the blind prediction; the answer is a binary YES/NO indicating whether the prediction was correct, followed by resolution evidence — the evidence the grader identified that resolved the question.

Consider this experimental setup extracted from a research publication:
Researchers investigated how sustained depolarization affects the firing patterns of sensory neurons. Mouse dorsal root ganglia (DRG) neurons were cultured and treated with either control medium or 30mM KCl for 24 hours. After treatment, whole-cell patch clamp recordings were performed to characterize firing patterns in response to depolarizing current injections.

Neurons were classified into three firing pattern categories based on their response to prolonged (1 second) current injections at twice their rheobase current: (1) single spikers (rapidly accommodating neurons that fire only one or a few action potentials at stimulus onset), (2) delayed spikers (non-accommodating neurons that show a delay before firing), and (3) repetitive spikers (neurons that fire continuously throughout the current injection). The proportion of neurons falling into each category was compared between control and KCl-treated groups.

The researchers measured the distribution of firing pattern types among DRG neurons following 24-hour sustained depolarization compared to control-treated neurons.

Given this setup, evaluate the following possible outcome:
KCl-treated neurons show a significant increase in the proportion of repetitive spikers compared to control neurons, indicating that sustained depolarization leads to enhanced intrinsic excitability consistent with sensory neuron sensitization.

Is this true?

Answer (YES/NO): NO